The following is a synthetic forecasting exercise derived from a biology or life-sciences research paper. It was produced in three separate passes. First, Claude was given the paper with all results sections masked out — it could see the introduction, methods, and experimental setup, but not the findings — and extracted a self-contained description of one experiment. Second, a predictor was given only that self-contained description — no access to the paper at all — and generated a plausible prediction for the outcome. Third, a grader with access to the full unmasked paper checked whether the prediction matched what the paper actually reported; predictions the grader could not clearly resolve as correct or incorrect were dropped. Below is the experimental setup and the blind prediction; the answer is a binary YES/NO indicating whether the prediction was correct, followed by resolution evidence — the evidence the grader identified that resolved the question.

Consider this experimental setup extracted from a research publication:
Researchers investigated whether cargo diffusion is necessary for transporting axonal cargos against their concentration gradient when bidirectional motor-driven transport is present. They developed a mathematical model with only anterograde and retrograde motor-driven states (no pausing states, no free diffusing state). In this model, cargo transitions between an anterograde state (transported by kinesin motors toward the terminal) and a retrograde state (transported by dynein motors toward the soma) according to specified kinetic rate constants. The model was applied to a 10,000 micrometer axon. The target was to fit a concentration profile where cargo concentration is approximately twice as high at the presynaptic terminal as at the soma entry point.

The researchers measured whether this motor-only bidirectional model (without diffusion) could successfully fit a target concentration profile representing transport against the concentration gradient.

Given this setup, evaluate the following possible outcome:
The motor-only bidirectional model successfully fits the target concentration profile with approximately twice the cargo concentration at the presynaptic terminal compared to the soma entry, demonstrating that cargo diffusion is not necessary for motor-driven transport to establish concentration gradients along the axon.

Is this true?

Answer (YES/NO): YES